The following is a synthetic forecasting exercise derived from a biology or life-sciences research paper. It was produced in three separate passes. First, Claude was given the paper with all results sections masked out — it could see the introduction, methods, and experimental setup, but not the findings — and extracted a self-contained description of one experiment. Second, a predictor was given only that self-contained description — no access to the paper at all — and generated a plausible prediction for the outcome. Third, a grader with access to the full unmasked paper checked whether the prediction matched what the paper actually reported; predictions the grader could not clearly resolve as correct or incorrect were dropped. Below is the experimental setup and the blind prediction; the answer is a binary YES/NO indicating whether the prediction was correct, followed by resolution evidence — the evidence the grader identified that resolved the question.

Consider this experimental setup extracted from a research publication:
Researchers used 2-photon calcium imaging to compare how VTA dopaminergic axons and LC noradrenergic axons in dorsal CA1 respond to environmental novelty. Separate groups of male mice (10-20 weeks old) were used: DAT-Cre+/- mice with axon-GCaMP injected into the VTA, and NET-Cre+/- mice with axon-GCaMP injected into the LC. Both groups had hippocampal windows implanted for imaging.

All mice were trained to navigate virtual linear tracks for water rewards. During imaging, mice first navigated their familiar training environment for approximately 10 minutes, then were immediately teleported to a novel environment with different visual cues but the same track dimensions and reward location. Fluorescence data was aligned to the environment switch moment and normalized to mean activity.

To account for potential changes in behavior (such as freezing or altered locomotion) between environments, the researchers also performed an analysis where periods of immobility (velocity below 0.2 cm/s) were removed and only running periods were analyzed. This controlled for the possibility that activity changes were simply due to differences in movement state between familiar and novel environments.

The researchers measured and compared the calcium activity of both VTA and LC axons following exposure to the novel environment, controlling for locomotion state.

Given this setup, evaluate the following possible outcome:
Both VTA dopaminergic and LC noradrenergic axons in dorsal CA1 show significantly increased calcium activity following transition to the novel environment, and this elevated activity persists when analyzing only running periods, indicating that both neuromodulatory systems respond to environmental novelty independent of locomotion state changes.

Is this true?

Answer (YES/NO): NO